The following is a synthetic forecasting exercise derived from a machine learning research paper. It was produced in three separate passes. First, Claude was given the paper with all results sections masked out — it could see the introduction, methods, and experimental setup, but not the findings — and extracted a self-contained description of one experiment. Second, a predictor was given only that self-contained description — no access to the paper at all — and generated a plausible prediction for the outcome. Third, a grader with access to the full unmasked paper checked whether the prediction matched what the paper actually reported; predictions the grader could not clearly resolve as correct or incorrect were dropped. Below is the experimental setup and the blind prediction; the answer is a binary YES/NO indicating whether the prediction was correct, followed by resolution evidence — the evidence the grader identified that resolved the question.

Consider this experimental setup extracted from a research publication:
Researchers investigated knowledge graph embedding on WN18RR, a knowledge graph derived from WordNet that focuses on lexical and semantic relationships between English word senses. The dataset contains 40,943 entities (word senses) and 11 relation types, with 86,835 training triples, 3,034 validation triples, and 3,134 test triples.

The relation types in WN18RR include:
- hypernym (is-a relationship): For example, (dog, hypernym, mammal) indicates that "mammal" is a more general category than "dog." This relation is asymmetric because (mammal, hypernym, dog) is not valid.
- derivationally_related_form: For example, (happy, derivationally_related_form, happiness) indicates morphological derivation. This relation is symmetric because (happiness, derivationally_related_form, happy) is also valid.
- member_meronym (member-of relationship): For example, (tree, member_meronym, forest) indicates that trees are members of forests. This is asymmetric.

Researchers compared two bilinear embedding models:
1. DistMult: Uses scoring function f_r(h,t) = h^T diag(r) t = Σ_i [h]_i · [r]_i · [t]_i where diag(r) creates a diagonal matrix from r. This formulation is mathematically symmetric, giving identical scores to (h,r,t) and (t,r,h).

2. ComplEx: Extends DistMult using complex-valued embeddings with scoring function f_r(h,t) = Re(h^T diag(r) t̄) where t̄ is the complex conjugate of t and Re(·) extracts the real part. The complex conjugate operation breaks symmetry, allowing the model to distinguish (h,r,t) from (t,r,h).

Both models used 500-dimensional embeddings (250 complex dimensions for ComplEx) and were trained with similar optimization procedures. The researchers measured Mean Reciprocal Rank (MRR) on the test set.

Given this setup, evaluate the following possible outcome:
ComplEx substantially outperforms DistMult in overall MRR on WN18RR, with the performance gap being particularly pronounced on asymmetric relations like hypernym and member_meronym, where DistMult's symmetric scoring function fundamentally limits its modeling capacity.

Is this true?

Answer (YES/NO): NO